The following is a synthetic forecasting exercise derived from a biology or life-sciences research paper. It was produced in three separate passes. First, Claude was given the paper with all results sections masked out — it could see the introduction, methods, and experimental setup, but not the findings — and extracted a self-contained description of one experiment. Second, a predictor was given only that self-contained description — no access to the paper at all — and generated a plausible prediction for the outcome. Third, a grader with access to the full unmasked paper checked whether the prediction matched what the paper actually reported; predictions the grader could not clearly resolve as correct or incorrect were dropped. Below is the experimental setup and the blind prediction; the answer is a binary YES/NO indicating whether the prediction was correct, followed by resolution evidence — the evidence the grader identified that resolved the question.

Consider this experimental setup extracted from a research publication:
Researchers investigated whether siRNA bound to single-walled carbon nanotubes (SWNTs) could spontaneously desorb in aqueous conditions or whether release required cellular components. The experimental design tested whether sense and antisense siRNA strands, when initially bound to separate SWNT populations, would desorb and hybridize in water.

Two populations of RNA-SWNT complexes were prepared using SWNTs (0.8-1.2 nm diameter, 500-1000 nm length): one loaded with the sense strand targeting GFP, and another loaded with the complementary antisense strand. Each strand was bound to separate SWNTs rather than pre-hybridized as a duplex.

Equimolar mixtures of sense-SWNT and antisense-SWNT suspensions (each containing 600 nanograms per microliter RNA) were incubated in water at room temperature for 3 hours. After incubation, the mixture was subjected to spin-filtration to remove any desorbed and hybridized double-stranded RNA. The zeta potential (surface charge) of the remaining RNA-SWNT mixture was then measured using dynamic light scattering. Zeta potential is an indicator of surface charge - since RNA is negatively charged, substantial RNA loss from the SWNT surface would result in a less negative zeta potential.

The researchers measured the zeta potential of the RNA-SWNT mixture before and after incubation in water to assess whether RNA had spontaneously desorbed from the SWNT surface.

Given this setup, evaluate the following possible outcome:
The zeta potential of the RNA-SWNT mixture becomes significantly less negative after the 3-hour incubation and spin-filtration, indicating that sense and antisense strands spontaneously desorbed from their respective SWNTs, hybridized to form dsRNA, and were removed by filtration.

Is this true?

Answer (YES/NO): NO